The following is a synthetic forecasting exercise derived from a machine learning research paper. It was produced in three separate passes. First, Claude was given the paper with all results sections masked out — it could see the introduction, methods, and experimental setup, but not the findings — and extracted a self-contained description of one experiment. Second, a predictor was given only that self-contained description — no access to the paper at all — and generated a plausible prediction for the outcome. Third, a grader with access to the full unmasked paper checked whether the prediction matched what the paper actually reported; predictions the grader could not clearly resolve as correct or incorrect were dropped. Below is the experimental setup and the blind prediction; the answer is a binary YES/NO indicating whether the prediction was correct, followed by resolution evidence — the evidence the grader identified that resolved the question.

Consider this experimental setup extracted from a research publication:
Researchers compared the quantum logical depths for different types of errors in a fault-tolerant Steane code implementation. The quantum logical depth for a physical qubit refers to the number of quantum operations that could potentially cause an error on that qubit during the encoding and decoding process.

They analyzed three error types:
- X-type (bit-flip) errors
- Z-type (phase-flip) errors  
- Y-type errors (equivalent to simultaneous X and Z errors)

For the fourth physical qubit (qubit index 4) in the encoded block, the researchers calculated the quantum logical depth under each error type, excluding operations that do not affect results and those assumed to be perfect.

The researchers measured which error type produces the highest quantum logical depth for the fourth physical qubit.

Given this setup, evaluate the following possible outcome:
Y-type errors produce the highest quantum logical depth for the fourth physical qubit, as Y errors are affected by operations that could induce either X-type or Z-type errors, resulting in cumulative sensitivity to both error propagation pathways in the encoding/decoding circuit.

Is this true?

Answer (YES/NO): NO